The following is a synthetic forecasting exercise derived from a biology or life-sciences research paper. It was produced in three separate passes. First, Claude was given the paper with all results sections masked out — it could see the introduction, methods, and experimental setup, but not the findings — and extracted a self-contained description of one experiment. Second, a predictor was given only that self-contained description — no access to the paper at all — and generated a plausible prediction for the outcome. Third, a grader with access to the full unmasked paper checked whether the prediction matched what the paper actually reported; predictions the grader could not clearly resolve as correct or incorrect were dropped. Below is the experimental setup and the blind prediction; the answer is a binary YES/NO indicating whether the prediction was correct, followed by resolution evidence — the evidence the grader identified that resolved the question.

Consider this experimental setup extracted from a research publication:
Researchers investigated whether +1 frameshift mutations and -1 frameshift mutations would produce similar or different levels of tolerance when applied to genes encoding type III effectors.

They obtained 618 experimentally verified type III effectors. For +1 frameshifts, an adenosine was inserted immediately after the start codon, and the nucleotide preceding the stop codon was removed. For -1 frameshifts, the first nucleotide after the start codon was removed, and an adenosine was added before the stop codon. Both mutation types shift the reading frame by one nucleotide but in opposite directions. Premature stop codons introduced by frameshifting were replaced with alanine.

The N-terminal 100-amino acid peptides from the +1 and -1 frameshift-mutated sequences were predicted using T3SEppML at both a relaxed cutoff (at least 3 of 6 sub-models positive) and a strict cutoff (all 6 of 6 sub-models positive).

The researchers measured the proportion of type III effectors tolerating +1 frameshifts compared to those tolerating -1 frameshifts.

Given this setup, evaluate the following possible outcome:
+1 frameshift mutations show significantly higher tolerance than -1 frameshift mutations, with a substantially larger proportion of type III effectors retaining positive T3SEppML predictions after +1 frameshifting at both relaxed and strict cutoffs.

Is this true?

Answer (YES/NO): NO